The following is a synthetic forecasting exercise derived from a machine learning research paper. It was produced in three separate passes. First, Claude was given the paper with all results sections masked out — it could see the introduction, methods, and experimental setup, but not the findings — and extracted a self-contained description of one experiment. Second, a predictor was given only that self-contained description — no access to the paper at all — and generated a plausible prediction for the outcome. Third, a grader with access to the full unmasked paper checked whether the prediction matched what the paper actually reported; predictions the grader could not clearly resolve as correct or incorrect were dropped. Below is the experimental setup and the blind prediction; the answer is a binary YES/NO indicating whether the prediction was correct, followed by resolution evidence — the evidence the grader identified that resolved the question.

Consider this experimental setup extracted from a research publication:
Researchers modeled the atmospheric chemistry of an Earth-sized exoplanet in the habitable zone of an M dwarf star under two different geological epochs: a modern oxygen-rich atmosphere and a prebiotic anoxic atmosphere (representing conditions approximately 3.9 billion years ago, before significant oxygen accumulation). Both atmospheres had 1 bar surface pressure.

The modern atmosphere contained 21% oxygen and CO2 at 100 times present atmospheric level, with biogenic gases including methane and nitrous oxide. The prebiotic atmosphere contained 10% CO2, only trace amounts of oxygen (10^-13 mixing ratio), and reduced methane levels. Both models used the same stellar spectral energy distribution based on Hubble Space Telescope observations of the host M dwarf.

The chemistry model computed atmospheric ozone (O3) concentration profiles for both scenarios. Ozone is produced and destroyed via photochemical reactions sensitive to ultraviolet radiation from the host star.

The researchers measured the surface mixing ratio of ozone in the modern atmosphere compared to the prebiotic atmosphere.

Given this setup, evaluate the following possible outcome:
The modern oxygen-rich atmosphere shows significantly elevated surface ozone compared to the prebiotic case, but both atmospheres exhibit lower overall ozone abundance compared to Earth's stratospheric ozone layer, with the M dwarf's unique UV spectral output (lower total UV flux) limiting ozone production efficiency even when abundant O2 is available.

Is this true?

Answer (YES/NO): YES